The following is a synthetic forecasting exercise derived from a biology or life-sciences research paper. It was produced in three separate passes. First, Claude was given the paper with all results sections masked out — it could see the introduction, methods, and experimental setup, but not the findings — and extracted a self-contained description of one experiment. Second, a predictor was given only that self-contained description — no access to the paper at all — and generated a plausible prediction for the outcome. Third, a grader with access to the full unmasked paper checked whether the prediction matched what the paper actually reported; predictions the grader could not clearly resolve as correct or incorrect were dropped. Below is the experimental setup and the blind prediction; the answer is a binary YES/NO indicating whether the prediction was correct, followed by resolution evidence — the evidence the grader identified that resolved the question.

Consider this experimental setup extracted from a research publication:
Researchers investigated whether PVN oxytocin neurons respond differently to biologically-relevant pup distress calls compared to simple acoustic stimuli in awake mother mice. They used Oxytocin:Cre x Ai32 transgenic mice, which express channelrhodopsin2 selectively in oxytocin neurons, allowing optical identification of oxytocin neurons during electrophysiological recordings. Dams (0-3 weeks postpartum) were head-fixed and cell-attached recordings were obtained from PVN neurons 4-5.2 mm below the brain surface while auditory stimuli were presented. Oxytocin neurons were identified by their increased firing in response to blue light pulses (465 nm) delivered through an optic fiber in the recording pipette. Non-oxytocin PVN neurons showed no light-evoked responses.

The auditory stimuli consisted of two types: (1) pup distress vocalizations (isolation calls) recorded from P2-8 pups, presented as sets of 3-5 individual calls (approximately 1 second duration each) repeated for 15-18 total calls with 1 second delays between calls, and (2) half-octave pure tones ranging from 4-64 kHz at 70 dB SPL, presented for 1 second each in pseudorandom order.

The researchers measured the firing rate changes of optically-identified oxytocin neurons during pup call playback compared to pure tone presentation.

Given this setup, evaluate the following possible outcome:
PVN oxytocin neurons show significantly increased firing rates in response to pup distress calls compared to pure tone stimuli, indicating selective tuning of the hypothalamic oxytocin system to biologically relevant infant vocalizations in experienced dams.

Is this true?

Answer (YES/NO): YES